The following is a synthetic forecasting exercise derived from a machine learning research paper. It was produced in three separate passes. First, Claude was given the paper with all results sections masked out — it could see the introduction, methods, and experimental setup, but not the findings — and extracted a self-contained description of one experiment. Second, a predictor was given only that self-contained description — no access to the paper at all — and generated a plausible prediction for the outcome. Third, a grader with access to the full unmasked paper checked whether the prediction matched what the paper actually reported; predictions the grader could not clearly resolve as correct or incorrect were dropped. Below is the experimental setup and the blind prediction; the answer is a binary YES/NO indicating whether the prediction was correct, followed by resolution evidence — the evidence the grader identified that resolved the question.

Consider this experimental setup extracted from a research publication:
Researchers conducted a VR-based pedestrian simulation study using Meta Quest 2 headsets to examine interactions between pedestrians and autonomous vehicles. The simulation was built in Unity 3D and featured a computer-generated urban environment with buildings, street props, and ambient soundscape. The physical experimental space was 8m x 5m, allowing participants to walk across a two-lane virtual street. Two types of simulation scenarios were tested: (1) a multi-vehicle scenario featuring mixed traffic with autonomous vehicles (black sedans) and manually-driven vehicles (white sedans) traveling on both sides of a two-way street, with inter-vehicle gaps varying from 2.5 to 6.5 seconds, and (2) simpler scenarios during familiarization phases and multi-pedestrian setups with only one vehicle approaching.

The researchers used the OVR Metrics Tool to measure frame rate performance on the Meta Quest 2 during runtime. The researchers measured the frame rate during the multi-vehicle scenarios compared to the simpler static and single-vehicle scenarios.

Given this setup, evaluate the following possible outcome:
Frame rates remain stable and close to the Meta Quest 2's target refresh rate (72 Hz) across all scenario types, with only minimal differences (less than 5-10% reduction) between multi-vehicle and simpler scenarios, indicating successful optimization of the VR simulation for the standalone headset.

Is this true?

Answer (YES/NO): NO